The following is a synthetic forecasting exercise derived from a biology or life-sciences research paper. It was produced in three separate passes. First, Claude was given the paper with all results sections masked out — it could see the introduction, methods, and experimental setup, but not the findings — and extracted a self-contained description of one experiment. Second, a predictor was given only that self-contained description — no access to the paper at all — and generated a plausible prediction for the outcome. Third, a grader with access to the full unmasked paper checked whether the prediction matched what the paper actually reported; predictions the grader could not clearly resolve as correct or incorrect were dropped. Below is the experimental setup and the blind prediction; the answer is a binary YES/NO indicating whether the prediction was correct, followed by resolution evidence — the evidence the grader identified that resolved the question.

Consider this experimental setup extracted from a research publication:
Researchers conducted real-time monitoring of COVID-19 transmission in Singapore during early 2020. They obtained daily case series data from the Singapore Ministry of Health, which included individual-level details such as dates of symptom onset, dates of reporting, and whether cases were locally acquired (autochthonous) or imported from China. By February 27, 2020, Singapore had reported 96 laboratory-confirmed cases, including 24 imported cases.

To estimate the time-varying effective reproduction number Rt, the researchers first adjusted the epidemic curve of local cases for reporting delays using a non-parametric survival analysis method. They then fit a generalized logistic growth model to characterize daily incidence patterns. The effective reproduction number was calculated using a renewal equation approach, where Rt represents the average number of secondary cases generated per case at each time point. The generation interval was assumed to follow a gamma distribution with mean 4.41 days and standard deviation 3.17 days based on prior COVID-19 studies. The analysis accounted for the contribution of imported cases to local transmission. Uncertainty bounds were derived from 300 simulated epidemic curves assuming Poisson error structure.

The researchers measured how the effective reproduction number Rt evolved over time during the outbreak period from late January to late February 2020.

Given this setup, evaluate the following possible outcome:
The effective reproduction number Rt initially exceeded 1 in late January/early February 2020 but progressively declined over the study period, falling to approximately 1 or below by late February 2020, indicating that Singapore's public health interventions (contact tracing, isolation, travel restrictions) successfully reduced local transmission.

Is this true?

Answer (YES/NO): YES